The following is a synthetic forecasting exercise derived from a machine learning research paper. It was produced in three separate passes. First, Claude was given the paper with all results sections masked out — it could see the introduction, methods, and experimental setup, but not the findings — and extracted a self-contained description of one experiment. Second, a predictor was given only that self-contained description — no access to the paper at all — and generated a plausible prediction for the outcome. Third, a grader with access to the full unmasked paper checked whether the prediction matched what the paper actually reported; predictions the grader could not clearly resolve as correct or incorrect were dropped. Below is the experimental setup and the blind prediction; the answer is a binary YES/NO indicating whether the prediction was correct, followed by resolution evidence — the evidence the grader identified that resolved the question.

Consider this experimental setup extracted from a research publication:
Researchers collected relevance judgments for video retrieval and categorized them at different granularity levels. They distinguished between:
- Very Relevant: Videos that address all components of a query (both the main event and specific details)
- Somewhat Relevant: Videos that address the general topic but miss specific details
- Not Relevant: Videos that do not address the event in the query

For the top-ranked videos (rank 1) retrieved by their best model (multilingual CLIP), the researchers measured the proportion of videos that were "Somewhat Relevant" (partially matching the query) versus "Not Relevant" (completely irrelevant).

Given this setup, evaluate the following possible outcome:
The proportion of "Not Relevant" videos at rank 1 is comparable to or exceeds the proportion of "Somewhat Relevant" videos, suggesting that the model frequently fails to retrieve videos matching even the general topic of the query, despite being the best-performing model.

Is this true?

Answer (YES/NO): YES